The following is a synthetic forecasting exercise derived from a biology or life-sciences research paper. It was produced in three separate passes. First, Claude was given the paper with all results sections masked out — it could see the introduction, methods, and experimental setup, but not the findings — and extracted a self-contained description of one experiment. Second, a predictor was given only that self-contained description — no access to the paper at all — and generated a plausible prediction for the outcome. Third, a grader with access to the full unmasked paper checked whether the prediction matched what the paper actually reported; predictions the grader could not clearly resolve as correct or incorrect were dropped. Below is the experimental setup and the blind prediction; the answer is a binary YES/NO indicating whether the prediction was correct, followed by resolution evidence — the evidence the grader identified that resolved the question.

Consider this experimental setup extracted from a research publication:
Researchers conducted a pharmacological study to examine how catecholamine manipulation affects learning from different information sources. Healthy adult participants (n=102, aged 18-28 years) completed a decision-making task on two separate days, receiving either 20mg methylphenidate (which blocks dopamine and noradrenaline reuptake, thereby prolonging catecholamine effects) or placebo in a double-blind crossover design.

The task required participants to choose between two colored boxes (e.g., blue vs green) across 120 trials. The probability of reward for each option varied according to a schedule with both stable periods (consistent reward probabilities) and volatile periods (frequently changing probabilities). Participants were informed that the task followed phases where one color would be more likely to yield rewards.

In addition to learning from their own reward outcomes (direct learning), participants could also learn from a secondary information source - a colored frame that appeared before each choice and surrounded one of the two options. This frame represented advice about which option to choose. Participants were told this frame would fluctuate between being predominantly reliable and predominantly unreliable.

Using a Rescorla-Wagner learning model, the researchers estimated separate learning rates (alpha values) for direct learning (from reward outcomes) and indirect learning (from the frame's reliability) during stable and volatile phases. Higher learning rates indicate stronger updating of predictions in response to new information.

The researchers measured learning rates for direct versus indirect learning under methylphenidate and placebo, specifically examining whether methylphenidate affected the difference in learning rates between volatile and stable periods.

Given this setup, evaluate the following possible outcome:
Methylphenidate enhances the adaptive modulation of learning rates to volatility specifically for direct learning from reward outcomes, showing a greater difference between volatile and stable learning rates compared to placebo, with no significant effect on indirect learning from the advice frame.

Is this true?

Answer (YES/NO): YES